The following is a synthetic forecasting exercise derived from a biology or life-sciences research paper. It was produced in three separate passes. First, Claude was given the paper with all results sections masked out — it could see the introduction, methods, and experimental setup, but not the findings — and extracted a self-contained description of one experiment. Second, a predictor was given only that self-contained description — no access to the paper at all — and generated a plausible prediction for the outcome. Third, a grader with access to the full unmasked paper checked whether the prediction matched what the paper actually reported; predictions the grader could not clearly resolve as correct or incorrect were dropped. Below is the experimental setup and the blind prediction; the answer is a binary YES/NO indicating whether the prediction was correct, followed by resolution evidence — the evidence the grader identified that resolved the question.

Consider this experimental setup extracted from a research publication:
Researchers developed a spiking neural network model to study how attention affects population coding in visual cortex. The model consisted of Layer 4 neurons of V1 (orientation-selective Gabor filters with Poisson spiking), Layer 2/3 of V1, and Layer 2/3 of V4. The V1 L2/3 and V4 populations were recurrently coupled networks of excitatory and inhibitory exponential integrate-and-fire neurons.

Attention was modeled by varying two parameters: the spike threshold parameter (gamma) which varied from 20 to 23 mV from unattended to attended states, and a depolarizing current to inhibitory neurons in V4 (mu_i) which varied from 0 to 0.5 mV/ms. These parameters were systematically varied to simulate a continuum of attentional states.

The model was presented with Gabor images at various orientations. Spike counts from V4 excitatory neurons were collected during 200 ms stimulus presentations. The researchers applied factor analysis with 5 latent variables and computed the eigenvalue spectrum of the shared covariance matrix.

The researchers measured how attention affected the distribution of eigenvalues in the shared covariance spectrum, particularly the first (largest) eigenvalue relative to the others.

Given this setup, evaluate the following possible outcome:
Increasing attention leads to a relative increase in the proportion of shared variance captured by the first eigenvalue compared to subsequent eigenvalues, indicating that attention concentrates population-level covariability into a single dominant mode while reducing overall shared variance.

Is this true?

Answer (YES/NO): NO